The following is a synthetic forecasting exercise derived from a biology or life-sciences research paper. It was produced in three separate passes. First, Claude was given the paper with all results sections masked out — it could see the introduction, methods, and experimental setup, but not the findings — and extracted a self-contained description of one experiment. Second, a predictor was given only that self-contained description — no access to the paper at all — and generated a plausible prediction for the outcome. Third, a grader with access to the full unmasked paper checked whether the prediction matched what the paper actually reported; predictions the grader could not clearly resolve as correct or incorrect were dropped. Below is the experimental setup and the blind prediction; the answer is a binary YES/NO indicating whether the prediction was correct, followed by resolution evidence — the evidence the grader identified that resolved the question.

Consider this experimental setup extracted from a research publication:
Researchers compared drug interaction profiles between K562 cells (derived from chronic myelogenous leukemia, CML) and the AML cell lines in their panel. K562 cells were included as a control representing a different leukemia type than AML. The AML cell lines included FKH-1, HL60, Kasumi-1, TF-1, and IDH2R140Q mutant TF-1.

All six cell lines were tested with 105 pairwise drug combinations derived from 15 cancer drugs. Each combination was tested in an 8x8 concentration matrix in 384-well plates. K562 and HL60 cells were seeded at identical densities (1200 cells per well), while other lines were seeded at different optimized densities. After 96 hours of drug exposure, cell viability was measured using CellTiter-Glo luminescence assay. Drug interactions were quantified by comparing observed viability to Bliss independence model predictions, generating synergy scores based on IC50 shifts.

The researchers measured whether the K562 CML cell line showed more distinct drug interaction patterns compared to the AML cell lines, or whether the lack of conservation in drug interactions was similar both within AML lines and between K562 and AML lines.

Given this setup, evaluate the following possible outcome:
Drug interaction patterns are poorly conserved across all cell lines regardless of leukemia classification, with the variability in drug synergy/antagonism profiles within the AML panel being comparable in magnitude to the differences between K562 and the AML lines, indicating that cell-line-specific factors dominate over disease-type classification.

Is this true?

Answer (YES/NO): YES